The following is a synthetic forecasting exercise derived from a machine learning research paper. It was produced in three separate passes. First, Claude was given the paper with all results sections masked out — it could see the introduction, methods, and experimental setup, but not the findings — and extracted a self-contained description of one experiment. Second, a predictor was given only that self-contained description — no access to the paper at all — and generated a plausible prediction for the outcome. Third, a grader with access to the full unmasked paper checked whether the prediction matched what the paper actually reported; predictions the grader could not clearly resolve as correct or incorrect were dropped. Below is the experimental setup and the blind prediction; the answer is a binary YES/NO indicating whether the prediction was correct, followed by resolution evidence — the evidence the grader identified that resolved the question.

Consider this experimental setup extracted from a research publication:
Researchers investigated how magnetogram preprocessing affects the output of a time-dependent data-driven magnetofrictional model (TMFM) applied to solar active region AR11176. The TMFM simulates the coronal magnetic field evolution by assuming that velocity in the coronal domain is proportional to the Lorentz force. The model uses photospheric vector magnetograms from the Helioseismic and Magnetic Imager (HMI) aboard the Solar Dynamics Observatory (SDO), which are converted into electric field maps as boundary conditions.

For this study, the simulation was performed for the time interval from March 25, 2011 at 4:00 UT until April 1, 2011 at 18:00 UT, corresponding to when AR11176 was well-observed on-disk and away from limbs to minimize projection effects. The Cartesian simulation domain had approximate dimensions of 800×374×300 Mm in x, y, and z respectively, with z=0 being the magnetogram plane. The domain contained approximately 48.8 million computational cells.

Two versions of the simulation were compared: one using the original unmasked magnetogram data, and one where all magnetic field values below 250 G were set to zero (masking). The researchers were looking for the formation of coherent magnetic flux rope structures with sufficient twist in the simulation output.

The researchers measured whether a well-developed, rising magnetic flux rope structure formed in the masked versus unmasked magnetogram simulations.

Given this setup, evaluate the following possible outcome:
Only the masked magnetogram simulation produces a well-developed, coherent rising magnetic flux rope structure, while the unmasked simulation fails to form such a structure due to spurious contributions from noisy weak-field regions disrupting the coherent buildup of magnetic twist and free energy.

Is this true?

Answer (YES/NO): YES